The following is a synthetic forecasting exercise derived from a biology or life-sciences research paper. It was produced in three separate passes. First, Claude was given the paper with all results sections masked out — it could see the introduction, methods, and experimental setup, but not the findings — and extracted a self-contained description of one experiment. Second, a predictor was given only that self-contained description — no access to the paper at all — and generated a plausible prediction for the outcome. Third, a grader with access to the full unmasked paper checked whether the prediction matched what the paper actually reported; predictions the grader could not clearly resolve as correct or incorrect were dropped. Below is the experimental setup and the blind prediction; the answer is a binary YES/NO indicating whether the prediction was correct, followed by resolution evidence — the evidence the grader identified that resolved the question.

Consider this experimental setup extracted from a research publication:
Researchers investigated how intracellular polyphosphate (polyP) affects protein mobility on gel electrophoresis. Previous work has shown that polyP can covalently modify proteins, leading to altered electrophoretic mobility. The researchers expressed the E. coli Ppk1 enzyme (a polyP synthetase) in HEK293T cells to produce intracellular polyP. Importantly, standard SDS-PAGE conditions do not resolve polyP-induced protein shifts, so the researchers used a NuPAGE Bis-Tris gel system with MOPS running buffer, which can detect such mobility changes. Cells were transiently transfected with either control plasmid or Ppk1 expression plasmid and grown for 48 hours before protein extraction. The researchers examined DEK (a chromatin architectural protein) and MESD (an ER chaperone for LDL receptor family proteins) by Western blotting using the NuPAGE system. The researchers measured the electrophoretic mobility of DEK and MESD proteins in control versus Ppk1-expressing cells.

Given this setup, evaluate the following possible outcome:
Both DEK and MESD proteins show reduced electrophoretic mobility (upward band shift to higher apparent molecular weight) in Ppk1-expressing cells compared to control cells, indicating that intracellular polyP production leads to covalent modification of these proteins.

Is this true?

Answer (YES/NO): YES